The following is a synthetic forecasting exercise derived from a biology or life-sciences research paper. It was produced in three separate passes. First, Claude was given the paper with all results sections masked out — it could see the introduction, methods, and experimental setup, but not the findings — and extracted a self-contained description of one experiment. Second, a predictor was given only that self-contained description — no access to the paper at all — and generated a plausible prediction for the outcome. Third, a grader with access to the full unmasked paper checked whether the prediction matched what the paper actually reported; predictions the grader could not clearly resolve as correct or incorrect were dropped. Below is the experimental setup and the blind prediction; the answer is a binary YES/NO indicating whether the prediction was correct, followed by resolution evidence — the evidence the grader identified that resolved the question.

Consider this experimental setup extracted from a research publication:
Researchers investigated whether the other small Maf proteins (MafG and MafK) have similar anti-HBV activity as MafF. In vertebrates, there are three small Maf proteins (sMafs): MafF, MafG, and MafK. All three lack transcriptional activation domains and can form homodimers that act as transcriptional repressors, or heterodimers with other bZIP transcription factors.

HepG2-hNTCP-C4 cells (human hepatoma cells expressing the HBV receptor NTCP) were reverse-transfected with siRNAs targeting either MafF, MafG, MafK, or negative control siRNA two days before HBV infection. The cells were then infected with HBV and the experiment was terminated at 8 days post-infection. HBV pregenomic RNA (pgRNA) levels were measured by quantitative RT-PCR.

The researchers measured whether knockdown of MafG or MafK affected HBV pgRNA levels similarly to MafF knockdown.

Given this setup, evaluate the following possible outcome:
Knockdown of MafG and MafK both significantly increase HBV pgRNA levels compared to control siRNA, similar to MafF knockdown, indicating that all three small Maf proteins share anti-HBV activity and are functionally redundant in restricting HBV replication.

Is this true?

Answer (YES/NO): NO